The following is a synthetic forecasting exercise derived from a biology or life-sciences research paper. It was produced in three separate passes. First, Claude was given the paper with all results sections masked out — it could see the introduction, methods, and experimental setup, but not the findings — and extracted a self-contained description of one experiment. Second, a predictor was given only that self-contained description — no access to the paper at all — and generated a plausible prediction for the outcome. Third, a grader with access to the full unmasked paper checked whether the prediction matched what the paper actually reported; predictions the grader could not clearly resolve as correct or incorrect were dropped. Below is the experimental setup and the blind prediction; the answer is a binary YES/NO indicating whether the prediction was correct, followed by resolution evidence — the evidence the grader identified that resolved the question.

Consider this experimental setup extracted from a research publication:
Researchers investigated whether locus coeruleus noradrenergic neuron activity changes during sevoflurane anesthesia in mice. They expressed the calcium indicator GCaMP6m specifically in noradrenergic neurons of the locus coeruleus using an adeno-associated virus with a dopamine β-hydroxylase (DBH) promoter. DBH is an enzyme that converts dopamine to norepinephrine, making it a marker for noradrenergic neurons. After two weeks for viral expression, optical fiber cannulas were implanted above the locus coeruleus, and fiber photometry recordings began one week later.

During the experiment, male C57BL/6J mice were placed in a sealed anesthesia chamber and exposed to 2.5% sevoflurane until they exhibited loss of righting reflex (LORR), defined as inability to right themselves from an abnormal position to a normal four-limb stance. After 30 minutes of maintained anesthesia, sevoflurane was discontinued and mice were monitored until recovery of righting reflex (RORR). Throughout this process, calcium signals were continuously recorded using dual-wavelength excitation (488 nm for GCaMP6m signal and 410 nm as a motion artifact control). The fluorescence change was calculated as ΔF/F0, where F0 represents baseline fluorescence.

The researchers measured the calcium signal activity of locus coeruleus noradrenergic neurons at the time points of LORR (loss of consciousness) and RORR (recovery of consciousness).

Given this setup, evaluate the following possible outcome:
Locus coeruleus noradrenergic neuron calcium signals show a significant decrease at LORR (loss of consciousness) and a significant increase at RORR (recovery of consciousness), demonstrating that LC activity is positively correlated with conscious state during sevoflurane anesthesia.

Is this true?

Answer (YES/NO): YES